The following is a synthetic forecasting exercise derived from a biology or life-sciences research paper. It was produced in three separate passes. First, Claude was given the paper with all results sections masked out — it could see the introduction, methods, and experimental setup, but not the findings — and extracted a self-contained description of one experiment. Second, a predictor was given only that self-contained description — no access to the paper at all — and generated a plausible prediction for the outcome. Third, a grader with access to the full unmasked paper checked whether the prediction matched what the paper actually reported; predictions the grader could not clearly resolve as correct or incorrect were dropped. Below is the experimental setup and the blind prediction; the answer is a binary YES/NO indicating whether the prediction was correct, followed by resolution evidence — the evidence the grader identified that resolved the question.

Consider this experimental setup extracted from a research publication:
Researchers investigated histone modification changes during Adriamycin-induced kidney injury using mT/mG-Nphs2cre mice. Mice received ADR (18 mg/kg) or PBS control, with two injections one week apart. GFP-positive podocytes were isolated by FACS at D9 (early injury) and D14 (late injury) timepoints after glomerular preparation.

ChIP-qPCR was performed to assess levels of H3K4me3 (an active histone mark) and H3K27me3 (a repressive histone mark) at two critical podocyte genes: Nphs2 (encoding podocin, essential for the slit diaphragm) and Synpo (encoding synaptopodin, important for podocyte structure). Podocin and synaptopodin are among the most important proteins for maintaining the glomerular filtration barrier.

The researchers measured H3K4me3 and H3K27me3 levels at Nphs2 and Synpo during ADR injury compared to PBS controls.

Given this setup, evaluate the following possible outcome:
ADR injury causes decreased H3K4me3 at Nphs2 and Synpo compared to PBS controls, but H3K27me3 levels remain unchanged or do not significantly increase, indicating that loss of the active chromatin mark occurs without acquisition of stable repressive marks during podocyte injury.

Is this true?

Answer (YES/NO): NO